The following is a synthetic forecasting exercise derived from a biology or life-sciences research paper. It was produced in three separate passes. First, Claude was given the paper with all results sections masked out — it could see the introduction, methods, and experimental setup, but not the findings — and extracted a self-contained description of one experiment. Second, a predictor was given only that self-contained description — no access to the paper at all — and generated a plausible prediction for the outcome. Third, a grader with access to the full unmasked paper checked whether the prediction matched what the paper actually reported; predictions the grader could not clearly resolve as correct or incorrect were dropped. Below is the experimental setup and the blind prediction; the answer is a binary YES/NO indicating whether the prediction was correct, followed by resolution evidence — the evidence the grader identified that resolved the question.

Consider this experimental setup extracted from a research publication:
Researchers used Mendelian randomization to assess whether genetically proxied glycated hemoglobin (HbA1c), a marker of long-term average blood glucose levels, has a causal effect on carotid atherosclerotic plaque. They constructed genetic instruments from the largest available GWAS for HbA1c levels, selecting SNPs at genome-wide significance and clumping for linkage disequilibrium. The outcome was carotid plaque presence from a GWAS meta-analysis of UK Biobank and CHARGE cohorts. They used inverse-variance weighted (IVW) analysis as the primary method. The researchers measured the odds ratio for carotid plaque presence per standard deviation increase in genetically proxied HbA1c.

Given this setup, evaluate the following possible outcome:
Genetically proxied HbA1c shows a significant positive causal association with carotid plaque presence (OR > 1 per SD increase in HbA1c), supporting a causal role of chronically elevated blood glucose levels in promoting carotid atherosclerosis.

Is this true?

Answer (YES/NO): NO